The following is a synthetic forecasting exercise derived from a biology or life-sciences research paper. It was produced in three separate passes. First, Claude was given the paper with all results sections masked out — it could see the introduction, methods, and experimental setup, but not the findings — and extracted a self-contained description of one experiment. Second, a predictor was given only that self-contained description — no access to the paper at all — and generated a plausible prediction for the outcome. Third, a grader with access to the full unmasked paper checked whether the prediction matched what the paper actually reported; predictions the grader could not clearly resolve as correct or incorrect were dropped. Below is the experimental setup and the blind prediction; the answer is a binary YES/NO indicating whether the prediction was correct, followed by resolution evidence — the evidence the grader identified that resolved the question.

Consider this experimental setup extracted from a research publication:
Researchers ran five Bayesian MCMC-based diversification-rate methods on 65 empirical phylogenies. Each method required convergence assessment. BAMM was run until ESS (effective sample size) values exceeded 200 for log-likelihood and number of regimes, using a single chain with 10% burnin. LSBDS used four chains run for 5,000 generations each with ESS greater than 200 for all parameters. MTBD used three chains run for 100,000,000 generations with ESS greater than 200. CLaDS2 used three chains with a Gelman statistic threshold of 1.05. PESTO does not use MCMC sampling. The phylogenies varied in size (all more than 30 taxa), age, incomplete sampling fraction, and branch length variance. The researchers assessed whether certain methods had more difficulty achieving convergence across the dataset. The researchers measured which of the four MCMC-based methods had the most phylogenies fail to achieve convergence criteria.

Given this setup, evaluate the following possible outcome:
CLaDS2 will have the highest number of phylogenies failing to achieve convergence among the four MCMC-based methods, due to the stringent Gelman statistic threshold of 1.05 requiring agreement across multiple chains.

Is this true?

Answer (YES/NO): NO